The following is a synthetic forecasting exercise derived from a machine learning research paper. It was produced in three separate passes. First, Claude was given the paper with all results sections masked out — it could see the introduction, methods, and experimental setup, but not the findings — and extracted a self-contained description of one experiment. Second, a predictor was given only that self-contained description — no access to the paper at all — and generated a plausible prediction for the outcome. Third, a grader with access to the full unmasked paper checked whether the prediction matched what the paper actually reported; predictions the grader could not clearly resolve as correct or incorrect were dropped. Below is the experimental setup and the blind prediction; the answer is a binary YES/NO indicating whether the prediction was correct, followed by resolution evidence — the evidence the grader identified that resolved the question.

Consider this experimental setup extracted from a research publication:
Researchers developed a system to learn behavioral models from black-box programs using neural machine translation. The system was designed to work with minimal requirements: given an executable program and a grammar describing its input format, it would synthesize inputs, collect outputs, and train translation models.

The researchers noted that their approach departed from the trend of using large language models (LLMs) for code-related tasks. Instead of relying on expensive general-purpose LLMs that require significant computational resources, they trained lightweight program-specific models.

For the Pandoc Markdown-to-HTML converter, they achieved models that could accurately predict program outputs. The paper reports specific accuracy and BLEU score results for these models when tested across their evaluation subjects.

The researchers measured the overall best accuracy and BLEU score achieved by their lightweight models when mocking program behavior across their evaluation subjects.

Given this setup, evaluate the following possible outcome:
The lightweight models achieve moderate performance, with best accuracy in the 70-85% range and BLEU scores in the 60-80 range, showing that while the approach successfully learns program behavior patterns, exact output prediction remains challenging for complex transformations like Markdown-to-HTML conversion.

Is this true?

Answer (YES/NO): NO